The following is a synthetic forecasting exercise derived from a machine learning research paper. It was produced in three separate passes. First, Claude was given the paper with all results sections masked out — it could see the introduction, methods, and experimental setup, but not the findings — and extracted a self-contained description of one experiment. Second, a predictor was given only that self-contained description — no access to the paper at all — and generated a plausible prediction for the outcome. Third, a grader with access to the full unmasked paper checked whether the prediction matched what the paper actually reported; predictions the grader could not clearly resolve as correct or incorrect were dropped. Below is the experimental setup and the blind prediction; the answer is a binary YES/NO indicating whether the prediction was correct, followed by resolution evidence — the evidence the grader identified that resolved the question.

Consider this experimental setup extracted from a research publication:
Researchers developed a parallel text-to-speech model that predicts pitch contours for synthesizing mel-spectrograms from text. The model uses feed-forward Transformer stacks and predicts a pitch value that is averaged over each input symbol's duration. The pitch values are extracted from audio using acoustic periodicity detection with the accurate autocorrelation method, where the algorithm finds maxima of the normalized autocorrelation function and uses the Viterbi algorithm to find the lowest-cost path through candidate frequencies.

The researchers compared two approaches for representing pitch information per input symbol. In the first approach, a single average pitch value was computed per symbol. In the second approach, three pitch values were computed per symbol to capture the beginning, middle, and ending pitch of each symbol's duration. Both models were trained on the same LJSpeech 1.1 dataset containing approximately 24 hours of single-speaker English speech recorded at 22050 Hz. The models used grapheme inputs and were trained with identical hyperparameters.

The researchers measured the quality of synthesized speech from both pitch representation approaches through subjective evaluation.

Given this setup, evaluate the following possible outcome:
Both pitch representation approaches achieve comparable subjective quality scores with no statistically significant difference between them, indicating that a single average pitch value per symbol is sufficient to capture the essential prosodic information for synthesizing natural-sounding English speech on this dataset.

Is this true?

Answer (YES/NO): NO